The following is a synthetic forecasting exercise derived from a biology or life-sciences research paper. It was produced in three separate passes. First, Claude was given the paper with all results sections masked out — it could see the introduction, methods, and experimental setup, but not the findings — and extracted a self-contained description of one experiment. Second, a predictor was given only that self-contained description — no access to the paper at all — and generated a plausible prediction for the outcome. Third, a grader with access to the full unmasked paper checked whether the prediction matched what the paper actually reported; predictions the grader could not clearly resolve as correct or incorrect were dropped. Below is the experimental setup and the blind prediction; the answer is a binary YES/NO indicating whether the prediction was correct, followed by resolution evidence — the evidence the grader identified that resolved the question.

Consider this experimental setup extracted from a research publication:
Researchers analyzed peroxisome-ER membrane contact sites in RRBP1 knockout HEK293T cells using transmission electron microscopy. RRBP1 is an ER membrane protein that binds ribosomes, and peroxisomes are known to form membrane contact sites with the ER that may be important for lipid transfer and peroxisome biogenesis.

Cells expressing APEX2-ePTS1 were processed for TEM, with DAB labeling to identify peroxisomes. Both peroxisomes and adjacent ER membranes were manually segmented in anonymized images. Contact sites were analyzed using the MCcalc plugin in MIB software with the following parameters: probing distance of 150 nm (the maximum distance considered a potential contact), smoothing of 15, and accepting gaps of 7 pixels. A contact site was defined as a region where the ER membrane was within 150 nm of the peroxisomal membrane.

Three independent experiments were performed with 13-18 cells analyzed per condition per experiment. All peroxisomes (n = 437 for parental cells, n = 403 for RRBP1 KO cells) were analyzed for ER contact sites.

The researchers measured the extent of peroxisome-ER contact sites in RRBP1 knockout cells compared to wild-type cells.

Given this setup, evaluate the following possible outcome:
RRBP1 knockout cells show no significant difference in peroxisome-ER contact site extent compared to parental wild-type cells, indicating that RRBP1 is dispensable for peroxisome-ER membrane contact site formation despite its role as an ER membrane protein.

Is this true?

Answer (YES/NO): NO